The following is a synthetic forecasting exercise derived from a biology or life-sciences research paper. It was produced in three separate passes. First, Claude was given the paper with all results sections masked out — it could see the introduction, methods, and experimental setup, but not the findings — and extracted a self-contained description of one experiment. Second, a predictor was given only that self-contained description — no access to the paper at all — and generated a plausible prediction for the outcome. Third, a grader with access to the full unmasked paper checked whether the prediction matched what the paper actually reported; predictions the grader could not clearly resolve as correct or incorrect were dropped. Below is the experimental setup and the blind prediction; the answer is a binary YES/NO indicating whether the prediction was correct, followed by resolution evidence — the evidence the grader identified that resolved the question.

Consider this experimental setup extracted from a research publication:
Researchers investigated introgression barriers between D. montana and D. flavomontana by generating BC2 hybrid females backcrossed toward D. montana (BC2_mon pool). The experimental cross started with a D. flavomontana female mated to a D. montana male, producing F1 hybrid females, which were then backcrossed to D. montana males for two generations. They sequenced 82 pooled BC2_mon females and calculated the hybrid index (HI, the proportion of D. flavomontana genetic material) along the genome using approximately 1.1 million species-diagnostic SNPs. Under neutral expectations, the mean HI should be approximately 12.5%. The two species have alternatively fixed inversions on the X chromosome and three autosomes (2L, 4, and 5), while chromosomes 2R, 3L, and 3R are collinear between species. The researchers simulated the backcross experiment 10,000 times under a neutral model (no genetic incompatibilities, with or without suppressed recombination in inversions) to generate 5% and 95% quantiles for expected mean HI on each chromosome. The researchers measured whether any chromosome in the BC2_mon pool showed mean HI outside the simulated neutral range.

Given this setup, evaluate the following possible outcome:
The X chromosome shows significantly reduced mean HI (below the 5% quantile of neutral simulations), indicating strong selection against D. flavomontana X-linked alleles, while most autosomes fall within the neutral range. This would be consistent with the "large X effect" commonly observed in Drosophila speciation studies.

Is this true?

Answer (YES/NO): NO